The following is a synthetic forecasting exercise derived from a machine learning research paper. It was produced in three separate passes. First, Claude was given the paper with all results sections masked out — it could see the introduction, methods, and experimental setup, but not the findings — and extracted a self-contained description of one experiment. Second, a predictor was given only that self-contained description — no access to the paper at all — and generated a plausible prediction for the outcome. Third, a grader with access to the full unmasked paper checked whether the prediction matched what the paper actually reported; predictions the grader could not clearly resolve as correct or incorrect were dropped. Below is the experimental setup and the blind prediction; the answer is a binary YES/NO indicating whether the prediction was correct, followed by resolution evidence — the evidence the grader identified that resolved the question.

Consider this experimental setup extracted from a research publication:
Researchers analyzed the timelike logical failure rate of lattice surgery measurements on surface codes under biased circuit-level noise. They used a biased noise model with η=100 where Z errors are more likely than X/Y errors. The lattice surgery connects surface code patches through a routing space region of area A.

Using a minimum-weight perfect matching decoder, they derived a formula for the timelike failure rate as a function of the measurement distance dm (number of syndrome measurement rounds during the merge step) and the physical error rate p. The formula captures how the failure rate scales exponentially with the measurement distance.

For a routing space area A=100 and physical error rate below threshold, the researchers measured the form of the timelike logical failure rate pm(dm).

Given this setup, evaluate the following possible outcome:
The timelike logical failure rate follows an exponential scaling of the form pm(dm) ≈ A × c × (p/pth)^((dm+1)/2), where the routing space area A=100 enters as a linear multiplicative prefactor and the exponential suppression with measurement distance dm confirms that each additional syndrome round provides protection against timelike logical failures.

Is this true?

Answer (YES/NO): YES